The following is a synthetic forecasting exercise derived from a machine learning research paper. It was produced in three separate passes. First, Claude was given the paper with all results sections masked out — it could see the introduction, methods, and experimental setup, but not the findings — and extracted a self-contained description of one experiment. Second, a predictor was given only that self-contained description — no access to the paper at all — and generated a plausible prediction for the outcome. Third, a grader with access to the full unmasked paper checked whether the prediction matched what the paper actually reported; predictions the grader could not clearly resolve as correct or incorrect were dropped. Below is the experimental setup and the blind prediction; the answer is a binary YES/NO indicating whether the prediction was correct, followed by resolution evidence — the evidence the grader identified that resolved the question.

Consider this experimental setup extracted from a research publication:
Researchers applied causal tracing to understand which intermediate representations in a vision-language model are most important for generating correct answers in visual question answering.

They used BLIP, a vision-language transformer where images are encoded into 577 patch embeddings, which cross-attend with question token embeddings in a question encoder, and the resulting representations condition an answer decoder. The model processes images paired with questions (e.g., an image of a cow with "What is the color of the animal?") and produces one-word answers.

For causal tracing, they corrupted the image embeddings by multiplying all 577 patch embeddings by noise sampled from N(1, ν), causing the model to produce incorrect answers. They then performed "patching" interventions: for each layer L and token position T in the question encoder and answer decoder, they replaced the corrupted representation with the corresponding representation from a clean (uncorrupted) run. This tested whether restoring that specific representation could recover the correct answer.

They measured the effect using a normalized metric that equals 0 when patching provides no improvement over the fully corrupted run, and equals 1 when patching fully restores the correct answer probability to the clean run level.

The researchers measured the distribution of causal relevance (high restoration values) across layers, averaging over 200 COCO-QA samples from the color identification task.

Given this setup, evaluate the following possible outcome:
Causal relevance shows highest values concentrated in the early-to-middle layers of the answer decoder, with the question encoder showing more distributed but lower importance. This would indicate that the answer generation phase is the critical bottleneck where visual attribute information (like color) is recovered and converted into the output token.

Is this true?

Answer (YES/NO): NO